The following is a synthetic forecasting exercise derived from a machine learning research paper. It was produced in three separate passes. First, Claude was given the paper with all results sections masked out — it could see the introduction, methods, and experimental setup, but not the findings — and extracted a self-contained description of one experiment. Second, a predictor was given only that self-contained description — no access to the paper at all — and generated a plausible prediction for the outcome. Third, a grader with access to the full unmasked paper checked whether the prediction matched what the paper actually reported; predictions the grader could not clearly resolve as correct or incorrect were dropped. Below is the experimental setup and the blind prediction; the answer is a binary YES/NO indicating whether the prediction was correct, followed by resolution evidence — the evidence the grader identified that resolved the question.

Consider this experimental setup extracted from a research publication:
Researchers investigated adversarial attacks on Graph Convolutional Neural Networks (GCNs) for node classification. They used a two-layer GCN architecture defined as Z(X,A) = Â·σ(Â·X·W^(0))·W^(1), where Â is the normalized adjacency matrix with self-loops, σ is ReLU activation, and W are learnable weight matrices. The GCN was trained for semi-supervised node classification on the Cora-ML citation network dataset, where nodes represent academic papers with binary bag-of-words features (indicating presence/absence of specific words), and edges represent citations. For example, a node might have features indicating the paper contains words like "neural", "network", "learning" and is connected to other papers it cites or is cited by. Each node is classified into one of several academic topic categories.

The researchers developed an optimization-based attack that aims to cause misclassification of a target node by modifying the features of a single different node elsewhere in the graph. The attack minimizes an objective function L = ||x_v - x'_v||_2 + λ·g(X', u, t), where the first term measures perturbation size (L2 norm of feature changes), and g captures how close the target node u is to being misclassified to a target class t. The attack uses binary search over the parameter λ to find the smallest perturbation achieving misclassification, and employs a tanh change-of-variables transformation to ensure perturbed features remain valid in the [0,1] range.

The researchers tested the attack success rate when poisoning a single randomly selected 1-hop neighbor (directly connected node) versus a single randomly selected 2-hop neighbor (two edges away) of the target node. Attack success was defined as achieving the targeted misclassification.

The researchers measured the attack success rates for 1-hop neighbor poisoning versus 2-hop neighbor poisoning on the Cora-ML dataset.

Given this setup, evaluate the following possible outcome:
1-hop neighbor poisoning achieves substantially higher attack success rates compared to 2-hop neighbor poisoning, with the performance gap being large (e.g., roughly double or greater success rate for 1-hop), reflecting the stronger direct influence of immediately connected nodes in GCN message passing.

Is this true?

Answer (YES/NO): NO